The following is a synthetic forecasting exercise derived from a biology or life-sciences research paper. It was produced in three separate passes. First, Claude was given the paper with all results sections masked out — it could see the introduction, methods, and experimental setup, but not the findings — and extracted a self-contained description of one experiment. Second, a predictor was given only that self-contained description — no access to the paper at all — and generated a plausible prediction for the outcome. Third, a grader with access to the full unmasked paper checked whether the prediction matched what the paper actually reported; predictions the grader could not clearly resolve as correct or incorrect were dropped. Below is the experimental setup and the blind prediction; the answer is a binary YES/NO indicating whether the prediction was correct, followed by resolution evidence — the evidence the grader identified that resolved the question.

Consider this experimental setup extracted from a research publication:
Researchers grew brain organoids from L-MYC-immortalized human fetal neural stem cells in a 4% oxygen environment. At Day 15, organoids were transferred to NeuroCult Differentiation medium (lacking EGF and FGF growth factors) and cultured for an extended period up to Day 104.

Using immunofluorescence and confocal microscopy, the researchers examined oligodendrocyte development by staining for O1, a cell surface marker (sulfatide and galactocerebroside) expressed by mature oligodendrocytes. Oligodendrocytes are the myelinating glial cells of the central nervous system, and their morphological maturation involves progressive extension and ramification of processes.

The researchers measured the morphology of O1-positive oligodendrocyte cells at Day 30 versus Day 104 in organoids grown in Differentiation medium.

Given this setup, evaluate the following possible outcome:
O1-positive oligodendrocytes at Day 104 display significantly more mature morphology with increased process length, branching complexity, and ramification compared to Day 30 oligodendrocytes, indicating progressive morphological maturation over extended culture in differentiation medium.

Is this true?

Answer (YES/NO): YES